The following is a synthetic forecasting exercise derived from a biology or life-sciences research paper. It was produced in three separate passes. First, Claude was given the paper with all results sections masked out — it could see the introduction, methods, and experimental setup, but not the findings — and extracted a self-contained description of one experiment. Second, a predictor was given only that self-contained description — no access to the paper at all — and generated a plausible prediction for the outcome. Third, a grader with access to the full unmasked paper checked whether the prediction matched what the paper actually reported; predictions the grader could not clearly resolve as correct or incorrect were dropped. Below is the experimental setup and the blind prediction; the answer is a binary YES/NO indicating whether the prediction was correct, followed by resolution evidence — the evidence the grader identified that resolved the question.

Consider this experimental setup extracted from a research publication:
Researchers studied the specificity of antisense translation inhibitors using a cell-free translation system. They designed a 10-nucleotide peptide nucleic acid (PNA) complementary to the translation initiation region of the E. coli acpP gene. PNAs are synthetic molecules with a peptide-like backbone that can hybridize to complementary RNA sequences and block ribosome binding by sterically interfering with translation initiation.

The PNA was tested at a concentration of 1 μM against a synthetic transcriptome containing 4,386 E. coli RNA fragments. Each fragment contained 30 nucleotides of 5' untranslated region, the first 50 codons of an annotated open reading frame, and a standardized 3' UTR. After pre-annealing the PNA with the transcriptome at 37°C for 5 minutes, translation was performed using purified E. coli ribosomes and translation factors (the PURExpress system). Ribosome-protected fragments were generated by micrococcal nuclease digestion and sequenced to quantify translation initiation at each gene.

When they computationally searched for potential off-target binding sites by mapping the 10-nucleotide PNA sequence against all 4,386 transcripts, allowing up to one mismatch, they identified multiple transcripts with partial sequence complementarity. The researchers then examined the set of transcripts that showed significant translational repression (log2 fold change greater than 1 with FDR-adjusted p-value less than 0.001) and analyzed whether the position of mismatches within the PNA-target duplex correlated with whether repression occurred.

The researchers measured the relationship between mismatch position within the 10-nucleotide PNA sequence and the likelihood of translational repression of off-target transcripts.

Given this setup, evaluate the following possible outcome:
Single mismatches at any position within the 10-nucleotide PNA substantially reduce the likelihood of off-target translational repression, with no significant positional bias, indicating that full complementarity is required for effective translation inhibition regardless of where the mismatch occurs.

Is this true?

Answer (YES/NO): NO